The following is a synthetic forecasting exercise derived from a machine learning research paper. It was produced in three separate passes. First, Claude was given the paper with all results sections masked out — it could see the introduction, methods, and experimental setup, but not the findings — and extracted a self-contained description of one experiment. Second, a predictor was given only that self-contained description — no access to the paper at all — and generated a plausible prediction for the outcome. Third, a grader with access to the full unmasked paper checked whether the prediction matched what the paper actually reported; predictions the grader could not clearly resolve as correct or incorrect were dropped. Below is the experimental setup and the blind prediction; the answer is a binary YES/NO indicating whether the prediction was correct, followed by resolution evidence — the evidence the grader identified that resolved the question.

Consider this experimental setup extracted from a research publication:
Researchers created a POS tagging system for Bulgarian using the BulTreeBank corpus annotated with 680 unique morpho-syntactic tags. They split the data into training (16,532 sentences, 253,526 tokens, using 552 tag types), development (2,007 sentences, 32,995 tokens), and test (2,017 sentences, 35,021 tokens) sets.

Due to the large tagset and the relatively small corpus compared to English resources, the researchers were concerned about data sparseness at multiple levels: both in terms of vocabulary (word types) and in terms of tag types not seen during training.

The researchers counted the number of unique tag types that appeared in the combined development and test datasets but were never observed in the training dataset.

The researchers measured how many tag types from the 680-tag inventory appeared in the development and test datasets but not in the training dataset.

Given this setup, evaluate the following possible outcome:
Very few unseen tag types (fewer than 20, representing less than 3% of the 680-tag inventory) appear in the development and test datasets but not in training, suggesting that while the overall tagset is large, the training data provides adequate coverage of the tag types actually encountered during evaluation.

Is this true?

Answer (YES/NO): NO